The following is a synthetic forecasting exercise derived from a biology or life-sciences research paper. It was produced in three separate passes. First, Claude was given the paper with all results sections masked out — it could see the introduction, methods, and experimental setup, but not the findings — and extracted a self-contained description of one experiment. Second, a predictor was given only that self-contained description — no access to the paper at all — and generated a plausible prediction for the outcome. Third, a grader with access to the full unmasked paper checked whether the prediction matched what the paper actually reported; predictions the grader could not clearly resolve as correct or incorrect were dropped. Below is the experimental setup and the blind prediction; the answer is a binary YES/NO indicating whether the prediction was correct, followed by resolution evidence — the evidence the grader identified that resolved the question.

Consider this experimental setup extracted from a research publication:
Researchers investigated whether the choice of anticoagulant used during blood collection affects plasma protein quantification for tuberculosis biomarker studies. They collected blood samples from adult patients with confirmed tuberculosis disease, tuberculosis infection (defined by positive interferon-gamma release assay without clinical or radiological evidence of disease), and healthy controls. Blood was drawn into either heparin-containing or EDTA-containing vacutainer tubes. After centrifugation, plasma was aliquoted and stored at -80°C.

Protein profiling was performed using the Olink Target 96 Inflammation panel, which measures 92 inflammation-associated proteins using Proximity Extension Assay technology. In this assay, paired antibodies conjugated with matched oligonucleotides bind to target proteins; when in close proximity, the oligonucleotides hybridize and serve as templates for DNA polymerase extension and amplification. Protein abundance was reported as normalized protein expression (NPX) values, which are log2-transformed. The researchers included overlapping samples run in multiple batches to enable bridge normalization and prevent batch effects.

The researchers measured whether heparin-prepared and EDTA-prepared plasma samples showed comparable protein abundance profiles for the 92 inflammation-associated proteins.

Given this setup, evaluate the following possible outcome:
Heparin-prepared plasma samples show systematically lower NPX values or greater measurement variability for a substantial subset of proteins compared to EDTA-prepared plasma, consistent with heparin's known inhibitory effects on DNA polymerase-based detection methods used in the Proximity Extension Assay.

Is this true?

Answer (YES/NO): NO